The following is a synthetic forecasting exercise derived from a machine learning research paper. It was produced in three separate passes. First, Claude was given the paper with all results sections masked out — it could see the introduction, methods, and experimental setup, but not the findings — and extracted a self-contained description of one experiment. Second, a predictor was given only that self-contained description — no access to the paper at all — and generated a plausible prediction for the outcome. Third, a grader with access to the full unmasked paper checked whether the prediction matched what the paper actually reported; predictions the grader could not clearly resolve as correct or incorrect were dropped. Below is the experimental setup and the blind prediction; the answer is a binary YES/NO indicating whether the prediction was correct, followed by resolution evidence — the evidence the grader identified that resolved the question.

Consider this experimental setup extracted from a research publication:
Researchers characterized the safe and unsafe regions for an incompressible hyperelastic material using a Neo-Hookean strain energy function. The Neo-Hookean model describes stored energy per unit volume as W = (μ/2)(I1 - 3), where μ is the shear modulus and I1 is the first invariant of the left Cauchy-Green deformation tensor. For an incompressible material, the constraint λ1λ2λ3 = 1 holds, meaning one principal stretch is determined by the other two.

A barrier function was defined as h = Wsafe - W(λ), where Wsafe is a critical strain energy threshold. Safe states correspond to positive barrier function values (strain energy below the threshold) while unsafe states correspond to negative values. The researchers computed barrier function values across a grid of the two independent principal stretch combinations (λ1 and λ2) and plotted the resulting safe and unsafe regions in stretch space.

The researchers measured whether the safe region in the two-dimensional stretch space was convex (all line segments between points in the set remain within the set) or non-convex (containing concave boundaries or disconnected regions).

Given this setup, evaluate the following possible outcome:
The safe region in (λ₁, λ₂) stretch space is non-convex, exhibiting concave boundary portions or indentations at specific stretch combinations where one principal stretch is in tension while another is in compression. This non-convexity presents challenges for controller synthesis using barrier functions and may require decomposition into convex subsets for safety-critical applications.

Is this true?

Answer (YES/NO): NO